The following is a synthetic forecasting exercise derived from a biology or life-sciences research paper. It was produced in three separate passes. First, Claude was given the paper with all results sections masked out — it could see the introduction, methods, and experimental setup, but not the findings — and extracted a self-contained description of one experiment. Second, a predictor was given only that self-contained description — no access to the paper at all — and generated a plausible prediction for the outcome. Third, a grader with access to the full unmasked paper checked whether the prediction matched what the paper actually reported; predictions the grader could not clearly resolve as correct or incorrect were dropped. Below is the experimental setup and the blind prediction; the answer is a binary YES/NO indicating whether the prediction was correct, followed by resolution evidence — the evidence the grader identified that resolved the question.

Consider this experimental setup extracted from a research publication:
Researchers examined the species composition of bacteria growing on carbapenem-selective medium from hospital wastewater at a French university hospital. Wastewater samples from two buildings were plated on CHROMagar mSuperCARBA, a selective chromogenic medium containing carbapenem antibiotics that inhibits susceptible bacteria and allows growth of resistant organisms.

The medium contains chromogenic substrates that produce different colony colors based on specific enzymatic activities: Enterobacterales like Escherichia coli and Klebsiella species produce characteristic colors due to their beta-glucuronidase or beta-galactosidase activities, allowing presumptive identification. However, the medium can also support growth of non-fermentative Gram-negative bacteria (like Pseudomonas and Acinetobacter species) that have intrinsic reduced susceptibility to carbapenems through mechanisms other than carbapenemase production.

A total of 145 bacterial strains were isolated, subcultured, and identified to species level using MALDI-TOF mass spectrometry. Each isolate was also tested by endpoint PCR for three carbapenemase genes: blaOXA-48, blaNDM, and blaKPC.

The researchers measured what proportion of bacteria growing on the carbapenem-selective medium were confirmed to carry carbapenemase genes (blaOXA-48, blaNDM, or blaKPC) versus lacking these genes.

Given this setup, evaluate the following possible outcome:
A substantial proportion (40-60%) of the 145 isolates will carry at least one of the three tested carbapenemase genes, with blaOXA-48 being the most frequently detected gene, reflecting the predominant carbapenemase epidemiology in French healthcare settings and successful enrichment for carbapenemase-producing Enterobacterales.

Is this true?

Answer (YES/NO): NO